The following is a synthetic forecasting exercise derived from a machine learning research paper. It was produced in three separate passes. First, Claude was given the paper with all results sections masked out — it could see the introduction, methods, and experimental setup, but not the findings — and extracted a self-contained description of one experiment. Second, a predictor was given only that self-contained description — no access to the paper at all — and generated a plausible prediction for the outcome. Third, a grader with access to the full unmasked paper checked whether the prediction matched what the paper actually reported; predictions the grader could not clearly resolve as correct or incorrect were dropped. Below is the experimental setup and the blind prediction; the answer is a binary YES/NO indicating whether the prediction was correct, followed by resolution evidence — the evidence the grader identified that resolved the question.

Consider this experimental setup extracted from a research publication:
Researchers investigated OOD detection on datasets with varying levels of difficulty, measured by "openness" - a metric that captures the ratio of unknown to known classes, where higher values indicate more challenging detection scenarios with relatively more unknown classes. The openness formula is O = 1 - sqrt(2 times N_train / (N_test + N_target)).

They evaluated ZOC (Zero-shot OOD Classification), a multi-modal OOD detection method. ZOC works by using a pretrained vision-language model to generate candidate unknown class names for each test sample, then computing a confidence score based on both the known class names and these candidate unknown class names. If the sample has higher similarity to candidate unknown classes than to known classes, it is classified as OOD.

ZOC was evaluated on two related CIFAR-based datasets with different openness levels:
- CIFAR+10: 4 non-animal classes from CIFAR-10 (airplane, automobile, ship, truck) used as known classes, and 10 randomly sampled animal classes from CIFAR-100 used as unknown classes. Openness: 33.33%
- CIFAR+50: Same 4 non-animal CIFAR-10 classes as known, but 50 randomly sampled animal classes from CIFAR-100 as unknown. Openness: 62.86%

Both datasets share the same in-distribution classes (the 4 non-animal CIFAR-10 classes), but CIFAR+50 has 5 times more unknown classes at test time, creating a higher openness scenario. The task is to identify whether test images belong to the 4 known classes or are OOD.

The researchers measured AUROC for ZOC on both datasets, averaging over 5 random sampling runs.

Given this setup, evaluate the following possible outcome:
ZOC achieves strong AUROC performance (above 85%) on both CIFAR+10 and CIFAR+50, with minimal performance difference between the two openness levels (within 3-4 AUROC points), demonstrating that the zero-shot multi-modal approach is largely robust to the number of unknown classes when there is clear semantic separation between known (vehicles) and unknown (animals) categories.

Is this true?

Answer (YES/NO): YES